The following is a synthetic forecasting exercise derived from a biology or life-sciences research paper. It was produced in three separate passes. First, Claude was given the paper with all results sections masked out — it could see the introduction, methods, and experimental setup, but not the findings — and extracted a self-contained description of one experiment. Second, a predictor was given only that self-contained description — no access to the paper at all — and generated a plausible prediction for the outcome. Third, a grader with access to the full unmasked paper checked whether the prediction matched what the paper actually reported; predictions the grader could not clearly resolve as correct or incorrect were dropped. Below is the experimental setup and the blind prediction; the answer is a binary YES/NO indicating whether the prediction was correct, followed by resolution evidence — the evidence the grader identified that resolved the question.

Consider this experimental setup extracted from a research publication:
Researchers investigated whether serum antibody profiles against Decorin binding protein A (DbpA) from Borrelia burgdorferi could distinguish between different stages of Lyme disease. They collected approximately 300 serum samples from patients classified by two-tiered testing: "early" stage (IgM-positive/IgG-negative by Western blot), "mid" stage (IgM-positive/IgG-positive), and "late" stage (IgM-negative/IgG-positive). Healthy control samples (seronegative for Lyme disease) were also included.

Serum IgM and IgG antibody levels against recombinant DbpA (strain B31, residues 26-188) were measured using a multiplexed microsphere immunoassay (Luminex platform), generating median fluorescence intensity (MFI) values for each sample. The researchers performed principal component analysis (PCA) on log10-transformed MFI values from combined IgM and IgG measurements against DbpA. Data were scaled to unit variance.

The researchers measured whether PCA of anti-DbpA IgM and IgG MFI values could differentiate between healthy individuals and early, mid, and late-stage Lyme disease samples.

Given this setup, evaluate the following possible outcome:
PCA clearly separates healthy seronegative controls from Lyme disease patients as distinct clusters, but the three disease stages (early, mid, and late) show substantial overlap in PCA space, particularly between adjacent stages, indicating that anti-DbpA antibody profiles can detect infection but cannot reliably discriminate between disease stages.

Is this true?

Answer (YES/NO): NO